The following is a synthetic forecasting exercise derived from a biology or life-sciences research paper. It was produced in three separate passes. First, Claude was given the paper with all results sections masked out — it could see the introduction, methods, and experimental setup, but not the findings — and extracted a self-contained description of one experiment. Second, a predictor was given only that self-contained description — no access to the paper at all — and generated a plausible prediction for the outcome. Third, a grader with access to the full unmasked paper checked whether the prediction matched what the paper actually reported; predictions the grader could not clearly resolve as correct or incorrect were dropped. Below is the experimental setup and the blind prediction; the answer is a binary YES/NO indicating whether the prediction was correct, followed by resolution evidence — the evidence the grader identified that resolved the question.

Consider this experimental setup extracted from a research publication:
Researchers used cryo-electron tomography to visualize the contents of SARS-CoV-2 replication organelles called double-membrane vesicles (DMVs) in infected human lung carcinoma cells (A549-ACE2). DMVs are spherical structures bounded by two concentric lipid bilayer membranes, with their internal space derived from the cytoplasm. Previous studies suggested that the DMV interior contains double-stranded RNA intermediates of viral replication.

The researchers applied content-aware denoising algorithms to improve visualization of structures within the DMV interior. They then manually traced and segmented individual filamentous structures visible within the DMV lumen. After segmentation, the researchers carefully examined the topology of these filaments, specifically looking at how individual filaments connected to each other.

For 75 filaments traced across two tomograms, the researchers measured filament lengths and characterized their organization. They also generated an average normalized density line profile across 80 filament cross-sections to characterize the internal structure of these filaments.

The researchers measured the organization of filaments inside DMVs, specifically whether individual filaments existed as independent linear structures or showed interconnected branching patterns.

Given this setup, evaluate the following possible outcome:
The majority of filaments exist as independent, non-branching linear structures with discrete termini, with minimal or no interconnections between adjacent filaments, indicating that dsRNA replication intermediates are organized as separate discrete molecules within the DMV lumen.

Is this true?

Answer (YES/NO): NO